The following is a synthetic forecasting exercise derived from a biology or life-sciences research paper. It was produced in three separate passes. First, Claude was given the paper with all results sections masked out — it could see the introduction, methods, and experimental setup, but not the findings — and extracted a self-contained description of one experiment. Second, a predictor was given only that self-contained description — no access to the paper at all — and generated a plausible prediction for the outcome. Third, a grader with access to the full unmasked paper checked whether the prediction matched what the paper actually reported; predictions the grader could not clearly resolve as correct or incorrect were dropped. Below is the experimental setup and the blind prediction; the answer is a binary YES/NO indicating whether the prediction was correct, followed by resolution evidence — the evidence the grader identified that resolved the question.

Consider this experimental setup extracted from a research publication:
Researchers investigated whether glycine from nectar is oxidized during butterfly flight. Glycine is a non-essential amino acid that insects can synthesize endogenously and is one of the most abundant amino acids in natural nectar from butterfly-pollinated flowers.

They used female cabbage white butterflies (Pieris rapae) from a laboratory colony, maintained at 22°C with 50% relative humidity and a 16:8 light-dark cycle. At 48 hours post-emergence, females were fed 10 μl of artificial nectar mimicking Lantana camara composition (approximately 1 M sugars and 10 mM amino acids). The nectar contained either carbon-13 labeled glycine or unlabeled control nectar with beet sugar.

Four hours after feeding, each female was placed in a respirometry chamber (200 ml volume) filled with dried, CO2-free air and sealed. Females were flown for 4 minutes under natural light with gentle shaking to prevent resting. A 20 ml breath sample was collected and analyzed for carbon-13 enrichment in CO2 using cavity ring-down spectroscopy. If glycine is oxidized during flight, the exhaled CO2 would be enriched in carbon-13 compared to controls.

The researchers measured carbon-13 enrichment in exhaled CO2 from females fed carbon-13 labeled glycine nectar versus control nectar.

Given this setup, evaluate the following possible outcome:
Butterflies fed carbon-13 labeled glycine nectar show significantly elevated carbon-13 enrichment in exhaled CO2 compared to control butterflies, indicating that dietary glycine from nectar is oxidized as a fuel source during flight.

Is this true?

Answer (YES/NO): YES